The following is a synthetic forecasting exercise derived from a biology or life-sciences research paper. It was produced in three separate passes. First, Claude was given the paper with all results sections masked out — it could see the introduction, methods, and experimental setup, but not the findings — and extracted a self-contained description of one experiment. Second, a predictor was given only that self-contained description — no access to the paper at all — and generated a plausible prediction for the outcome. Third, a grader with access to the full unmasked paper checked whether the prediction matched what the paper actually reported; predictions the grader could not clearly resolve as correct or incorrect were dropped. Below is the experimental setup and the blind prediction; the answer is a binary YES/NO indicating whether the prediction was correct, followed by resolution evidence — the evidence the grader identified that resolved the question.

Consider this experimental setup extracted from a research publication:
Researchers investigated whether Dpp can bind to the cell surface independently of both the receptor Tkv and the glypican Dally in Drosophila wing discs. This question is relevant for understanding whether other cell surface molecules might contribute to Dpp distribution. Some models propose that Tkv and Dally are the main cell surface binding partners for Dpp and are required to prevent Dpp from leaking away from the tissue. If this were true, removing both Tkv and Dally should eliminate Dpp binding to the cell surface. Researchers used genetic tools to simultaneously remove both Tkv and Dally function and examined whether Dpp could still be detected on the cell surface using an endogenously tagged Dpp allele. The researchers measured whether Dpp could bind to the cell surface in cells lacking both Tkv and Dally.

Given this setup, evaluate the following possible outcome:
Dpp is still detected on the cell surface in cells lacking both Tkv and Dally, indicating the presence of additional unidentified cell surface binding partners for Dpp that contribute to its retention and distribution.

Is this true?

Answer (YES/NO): YES